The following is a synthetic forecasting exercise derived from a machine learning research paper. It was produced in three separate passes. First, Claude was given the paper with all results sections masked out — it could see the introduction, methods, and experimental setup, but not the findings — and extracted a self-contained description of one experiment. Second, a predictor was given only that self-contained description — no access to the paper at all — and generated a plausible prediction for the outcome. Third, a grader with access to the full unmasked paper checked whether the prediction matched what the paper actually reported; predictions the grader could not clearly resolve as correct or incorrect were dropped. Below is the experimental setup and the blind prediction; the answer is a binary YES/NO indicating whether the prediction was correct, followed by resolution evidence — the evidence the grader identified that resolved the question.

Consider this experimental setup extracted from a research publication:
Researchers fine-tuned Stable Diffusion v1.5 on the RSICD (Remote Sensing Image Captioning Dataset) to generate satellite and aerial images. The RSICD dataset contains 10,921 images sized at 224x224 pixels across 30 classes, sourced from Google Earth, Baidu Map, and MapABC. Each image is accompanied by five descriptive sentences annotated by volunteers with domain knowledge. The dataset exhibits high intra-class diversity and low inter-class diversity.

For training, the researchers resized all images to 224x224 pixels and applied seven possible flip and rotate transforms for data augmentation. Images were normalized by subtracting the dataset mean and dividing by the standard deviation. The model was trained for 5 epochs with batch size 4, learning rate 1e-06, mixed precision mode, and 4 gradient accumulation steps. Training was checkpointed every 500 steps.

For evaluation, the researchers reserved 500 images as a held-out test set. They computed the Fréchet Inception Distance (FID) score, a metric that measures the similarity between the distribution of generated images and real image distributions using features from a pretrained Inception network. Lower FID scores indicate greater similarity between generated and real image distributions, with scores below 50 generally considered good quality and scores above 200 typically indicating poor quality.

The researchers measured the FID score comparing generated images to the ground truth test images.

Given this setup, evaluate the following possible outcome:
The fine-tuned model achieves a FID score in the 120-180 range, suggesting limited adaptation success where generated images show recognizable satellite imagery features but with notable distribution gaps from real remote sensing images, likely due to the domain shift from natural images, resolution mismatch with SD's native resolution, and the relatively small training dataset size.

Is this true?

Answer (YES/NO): NO